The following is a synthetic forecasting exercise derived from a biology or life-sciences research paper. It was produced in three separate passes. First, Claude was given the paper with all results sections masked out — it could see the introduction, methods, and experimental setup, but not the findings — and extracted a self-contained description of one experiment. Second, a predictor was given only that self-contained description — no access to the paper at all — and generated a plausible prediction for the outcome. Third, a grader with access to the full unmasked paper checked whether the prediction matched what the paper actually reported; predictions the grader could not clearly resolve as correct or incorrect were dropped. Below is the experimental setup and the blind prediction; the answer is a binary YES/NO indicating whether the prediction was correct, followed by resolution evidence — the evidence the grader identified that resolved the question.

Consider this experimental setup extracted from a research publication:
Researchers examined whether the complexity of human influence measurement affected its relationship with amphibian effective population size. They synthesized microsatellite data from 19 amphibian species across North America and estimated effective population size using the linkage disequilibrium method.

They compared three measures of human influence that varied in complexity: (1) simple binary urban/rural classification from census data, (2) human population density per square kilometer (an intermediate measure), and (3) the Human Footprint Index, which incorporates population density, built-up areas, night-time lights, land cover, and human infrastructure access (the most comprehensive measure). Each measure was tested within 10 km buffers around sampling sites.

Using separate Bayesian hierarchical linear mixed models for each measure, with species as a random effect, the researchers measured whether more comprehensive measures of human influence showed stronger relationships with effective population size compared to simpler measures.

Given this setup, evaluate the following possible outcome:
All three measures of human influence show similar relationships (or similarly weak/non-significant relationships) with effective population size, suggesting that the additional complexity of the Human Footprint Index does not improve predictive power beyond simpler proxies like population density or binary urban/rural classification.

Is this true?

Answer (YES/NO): NO